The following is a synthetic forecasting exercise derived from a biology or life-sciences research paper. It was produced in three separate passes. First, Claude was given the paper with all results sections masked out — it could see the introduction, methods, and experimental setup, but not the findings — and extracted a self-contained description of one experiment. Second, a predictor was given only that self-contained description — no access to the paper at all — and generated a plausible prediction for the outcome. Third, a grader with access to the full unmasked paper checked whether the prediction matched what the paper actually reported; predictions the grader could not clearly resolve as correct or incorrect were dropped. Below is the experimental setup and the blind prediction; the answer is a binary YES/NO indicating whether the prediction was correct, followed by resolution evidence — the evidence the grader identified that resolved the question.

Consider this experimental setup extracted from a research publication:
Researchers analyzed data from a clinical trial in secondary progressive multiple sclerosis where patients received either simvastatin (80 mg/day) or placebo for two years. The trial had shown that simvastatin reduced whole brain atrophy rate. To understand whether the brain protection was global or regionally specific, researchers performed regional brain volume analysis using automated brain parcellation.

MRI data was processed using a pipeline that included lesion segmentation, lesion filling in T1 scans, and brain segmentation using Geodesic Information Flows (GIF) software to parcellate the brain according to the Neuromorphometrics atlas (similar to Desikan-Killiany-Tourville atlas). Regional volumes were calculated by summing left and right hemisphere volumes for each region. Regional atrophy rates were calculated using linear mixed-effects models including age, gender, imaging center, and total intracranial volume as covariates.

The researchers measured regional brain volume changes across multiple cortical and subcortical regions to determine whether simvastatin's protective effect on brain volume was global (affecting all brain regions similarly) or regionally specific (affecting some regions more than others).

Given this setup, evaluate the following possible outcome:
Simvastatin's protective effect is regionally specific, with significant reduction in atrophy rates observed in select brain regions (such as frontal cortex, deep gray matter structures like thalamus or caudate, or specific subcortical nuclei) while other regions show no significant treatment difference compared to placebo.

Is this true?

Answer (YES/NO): NO